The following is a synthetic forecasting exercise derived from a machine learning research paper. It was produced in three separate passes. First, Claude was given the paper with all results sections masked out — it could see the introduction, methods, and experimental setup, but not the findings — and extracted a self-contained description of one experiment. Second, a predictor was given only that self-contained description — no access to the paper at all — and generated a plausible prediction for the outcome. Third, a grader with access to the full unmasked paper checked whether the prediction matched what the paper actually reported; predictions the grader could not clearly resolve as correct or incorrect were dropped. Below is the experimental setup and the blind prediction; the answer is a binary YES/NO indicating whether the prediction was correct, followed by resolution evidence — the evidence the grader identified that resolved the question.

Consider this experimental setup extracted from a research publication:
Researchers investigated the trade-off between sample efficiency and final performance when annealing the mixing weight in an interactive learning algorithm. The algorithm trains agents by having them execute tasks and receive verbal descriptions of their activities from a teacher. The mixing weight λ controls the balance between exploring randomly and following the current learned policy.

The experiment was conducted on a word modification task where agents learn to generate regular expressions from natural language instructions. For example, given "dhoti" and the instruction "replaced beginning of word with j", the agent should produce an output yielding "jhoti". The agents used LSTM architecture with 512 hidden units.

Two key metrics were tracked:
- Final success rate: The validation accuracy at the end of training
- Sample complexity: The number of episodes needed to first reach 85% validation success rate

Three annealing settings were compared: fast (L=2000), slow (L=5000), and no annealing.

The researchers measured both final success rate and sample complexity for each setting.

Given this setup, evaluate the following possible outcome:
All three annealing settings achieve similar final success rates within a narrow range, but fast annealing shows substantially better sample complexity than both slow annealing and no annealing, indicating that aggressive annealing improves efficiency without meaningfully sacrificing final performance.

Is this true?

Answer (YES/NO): YES